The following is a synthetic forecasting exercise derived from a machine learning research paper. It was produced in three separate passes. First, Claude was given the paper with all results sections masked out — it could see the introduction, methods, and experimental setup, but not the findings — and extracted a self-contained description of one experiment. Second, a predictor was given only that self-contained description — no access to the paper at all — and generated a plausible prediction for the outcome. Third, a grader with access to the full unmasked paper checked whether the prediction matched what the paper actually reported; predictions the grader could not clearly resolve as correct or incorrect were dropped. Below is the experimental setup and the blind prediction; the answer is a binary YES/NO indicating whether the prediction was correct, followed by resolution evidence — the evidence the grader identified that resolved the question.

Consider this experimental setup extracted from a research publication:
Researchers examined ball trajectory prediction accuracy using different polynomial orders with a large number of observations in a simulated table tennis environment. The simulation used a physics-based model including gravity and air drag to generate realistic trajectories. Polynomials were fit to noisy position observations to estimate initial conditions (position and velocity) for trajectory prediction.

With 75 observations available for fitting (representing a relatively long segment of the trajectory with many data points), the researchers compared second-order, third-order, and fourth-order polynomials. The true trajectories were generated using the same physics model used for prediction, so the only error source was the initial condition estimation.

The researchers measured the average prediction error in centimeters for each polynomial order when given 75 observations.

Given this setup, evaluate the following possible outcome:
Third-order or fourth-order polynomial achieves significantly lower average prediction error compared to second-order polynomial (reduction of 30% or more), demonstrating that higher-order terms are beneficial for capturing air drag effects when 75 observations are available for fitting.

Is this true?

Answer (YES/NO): NO